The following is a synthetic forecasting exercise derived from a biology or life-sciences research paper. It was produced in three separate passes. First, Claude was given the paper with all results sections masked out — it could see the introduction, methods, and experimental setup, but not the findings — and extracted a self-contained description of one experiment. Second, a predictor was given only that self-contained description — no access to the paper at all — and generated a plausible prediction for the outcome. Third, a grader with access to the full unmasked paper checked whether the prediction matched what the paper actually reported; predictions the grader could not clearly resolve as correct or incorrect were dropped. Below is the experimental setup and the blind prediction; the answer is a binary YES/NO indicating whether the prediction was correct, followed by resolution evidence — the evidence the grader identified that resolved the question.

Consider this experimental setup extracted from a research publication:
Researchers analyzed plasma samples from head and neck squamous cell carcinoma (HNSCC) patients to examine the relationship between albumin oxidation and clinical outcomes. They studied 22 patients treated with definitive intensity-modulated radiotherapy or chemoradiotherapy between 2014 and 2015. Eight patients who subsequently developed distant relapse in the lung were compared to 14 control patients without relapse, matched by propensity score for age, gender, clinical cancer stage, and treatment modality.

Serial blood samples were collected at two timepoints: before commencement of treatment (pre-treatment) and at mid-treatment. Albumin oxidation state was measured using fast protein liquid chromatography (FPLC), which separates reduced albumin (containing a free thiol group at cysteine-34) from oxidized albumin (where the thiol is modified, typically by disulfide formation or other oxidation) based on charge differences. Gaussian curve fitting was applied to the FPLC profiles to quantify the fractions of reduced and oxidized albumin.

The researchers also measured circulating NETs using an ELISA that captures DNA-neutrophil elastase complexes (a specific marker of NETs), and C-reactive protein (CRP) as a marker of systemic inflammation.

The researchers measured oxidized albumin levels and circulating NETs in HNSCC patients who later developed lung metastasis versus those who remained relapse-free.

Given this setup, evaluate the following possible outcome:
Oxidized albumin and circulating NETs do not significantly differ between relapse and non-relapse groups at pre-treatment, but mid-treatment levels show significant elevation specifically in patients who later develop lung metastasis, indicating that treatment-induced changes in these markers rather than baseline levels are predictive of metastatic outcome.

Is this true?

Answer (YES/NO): NO